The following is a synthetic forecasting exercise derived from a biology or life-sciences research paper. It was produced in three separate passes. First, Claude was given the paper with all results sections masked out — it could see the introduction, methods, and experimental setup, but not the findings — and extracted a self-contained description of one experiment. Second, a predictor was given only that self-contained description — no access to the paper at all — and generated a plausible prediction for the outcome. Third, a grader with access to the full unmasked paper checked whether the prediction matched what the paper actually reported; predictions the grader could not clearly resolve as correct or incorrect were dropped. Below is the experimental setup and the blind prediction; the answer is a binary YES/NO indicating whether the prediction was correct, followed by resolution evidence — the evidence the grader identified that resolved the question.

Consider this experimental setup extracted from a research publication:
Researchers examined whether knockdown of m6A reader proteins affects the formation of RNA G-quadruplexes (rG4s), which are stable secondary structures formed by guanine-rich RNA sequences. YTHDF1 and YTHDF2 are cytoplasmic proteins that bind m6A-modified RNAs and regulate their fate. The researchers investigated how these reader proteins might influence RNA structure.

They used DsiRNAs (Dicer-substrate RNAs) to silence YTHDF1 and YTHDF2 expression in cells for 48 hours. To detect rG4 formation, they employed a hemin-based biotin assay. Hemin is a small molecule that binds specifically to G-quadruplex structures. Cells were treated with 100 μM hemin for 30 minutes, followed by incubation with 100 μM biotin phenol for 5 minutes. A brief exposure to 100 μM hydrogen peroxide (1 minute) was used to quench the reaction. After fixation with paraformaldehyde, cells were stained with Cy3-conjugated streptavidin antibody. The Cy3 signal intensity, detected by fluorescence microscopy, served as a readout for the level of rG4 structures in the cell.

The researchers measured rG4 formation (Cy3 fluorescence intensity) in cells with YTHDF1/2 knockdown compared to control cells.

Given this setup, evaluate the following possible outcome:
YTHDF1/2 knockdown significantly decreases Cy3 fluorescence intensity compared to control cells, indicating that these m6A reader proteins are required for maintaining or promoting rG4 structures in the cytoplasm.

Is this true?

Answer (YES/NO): NO